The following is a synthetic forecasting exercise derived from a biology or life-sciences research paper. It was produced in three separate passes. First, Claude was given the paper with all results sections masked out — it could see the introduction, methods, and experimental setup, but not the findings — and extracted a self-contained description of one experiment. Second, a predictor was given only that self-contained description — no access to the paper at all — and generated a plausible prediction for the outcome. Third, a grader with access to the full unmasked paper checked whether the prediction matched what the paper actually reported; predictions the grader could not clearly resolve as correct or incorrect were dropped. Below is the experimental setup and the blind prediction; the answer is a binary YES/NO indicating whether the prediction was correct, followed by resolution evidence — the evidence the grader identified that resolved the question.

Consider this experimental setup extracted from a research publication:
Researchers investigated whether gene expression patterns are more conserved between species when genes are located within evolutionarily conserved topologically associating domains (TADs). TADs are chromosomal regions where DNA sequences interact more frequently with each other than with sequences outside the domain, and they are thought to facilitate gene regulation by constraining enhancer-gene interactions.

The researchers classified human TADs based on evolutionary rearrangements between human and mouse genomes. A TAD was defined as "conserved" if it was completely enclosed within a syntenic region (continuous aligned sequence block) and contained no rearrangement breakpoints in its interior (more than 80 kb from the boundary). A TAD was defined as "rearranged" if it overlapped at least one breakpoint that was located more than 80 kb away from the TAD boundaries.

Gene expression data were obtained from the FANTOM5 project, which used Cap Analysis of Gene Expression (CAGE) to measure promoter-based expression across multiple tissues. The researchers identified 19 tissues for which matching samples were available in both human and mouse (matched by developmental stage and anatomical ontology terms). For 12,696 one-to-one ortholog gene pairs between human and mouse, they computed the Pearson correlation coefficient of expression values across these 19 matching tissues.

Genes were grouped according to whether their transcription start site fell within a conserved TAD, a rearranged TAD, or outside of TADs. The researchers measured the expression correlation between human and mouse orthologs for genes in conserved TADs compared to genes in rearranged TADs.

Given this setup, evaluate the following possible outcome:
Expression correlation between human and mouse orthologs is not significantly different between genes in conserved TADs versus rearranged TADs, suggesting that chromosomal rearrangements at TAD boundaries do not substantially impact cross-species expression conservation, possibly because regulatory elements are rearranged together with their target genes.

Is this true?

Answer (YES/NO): NO